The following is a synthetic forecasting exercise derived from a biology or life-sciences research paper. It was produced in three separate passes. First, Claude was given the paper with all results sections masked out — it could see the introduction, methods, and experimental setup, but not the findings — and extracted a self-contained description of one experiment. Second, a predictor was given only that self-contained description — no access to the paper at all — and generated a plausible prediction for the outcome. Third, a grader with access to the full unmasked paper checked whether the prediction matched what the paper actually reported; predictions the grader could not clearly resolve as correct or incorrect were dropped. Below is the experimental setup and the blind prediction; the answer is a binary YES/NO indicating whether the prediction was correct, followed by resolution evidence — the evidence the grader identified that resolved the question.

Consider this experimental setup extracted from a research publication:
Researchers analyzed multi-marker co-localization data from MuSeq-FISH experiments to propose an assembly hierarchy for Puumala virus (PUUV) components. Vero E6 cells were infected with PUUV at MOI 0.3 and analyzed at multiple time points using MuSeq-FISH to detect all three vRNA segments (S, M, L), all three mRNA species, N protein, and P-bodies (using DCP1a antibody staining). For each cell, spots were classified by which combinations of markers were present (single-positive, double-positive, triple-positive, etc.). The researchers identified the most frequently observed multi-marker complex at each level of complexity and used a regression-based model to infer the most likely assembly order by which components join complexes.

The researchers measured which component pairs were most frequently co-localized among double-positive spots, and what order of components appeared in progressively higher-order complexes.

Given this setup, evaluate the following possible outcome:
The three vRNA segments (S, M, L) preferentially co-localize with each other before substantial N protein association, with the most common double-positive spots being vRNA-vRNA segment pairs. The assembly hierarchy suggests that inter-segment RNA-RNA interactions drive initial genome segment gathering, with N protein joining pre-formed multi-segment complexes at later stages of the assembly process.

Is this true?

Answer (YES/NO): NO